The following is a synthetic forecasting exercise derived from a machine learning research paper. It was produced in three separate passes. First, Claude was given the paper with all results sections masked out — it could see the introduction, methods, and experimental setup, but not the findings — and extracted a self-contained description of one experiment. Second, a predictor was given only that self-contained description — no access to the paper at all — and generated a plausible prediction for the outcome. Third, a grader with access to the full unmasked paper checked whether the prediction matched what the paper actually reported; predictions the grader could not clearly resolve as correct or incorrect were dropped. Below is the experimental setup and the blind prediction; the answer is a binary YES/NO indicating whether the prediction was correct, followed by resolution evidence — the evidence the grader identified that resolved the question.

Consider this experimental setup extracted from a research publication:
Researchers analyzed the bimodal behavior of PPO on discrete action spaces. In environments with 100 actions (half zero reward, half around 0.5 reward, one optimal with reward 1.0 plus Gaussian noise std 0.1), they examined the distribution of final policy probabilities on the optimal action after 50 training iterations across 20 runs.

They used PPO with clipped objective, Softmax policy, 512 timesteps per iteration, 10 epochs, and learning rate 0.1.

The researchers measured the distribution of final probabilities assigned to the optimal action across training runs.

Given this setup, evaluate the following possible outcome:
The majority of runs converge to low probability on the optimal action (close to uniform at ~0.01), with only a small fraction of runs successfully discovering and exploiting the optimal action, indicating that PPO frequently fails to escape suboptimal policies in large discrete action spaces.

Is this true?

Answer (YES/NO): NO